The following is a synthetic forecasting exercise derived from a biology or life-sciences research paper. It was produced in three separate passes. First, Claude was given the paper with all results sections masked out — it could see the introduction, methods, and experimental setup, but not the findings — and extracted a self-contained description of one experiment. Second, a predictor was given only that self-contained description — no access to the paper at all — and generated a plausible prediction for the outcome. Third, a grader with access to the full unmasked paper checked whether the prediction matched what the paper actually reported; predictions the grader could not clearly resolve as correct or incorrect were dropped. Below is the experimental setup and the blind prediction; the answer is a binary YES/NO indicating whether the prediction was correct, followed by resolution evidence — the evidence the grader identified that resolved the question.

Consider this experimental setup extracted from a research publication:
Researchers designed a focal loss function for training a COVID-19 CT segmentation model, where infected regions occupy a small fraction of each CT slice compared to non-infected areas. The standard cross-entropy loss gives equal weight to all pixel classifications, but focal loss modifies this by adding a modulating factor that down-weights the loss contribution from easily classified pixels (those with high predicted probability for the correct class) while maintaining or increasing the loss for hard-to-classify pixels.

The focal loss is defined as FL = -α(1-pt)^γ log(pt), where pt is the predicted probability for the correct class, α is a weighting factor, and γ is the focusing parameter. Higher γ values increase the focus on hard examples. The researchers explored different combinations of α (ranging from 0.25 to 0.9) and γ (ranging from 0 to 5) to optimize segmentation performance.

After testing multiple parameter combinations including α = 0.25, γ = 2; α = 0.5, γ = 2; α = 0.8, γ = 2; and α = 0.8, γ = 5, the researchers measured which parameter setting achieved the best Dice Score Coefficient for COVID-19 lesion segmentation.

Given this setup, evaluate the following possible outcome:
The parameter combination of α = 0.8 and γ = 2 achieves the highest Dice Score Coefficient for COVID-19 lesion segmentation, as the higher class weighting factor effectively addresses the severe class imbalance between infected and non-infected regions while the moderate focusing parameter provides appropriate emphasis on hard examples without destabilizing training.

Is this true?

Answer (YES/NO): YES